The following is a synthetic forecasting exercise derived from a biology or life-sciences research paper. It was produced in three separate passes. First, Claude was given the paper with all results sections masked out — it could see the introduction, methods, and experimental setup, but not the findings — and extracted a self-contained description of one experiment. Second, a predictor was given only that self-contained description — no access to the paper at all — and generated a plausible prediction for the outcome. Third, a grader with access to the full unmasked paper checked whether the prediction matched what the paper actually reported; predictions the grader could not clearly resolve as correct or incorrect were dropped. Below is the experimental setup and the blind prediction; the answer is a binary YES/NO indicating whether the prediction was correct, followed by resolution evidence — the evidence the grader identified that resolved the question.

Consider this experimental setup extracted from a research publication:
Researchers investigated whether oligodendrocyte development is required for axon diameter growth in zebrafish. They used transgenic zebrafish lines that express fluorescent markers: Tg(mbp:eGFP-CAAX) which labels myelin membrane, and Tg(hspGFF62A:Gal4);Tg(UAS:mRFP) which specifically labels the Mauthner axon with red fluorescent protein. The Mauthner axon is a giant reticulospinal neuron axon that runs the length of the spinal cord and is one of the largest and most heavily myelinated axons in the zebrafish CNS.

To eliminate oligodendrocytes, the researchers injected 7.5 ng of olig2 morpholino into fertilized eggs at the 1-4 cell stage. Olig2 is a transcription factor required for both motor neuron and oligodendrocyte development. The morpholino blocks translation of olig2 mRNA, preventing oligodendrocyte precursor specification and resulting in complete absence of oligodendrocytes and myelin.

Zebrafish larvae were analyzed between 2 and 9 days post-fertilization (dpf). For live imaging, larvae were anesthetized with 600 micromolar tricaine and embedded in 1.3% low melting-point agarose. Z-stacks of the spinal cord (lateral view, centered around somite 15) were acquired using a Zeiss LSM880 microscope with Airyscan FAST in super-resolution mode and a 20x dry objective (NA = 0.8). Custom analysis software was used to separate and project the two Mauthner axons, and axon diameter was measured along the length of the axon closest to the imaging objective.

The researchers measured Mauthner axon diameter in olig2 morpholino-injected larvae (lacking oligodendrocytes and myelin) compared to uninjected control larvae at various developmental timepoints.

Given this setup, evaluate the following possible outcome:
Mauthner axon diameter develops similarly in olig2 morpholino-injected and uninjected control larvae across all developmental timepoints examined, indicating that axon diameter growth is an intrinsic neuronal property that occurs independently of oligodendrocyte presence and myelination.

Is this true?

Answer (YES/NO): YES